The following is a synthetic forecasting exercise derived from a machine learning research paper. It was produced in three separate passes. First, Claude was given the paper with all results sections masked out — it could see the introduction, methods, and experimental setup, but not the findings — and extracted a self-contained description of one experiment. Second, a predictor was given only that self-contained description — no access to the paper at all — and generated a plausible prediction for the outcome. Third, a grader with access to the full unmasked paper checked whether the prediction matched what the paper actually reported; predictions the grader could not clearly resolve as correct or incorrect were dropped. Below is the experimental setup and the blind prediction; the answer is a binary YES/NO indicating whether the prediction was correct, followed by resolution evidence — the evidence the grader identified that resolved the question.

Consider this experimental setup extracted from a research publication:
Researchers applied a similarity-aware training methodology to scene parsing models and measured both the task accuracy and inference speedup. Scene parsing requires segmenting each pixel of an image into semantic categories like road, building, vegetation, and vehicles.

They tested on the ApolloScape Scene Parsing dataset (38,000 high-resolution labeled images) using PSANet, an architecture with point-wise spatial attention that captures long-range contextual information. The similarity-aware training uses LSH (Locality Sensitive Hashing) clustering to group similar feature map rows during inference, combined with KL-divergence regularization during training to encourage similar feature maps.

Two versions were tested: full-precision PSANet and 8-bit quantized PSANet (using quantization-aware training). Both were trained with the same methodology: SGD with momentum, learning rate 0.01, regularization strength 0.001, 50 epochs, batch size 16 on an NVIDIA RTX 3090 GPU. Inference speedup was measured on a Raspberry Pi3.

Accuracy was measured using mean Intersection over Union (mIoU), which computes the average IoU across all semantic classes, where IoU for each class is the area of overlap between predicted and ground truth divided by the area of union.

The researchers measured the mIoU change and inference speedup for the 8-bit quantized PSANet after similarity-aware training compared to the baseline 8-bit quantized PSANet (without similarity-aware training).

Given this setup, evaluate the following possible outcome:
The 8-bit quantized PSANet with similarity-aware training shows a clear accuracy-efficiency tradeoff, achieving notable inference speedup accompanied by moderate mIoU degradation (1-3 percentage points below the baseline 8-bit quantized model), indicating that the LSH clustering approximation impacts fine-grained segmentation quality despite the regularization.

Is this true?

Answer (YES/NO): NO